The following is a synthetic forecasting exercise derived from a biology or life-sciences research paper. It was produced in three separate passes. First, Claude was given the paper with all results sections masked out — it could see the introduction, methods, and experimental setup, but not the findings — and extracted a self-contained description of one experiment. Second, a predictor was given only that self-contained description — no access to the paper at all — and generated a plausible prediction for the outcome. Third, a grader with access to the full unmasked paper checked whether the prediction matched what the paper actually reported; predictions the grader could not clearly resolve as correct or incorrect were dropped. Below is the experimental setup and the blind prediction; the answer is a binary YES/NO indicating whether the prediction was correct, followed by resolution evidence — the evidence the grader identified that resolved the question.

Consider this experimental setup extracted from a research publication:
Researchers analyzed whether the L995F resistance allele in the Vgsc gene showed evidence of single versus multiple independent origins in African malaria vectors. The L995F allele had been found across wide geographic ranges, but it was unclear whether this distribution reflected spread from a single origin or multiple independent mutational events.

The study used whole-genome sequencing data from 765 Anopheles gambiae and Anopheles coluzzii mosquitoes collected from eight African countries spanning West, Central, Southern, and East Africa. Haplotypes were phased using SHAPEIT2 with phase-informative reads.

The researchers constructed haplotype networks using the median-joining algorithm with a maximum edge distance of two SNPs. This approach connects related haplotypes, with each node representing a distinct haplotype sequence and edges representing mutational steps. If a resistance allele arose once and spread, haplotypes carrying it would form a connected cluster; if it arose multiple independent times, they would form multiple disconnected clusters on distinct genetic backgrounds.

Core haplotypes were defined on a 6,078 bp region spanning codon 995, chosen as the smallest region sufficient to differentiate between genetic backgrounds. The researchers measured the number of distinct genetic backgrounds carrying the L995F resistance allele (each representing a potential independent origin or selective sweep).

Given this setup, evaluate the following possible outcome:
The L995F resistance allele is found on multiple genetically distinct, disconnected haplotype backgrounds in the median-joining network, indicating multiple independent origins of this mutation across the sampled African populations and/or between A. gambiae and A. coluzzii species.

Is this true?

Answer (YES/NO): YES